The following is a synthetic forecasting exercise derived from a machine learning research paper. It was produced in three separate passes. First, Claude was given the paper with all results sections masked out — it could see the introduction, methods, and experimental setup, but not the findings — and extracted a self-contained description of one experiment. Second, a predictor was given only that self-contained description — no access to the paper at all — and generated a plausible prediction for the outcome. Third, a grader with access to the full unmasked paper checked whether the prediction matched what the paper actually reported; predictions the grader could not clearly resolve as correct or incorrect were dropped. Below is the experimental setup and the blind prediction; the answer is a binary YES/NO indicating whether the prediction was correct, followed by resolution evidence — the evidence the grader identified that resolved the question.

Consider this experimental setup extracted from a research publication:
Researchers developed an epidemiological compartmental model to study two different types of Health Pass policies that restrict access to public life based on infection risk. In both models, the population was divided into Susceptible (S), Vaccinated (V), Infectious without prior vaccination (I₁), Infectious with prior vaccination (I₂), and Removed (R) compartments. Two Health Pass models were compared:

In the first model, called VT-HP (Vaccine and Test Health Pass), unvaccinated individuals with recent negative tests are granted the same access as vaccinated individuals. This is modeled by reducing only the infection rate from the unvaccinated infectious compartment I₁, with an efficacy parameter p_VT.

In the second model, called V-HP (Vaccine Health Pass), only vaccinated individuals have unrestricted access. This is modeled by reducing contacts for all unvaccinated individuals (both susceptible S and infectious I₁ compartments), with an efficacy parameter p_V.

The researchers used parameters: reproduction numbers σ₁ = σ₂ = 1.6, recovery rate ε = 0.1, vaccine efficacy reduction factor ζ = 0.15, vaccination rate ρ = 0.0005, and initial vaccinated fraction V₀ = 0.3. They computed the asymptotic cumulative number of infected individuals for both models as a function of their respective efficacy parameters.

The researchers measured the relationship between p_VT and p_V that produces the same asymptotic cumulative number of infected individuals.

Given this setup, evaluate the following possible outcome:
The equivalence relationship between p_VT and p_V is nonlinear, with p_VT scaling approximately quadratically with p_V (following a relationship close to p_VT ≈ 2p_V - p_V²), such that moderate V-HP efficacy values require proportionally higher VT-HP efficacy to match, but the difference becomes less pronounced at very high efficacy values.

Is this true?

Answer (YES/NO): NO